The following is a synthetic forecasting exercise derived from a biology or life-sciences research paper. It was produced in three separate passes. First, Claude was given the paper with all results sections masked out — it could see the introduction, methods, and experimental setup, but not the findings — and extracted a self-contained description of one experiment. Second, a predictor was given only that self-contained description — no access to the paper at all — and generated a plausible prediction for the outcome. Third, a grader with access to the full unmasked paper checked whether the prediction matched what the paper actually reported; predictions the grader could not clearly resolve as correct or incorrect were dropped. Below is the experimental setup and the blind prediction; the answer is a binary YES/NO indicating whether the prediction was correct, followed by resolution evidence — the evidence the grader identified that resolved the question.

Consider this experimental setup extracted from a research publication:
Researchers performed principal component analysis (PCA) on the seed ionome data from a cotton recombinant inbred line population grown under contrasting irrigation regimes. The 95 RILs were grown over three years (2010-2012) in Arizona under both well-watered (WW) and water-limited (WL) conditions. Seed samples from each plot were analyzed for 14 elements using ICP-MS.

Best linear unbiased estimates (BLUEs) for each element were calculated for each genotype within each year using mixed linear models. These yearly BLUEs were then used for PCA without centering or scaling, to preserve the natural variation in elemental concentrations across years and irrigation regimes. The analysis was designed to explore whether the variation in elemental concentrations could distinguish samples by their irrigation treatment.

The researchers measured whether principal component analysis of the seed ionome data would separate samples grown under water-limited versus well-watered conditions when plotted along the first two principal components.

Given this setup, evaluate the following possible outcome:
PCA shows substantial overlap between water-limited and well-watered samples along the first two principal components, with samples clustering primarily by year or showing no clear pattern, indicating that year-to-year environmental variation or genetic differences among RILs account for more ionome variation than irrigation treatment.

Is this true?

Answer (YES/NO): NO